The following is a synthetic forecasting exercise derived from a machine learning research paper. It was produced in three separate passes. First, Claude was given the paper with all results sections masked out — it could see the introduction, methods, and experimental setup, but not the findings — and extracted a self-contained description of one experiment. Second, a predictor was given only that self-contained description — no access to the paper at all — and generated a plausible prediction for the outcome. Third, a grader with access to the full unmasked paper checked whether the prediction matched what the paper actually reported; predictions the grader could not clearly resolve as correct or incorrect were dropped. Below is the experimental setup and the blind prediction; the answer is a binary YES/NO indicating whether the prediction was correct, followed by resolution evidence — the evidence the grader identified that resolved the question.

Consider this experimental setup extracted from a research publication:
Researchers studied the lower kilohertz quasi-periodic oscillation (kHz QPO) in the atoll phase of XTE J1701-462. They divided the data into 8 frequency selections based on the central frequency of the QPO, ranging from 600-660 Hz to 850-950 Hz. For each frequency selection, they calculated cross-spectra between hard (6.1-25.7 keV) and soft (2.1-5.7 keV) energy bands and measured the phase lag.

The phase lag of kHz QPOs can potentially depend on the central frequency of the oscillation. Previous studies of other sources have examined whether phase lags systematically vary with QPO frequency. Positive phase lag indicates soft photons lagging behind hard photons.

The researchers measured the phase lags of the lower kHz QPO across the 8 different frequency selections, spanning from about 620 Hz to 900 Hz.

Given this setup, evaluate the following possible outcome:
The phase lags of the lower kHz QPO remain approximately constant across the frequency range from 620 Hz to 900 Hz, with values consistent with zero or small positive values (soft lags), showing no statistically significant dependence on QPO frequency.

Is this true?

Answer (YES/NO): YES